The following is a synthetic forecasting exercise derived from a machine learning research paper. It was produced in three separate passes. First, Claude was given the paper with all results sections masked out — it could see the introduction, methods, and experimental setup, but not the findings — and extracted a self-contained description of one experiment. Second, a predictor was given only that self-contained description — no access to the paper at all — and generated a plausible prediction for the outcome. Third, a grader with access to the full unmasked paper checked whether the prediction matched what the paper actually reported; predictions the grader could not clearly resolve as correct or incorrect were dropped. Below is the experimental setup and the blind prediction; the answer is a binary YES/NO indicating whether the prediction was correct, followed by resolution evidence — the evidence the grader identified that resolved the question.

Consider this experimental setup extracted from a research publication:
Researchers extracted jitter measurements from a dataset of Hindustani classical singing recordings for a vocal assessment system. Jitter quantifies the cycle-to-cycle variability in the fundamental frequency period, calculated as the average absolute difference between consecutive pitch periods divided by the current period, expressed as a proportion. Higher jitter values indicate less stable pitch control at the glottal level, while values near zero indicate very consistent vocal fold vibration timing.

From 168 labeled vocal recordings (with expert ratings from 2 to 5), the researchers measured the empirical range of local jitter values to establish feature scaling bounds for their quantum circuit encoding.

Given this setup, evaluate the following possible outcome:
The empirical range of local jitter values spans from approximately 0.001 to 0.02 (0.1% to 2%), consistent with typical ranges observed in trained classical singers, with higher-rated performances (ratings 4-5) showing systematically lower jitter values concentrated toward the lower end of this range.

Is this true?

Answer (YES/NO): NO